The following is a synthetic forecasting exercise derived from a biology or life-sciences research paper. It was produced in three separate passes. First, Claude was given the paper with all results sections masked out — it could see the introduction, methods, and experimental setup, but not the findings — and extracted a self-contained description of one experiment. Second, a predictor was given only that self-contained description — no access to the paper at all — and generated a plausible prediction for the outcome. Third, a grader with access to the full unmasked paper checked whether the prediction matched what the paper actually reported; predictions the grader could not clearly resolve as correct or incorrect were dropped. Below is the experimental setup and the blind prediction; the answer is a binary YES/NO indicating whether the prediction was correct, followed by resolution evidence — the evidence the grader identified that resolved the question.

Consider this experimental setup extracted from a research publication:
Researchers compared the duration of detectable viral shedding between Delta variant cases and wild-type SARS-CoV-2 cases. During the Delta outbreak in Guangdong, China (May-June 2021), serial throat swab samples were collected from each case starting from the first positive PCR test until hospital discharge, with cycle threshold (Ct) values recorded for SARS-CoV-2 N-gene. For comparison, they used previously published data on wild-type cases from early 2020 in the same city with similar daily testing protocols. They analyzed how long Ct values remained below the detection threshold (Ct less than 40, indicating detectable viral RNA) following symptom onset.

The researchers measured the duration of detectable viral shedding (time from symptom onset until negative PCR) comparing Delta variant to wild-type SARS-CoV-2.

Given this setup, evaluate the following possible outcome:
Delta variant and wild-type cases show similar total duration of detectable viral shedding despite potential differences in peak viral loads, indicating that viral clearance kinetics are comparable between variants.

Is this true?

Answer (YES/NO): NO